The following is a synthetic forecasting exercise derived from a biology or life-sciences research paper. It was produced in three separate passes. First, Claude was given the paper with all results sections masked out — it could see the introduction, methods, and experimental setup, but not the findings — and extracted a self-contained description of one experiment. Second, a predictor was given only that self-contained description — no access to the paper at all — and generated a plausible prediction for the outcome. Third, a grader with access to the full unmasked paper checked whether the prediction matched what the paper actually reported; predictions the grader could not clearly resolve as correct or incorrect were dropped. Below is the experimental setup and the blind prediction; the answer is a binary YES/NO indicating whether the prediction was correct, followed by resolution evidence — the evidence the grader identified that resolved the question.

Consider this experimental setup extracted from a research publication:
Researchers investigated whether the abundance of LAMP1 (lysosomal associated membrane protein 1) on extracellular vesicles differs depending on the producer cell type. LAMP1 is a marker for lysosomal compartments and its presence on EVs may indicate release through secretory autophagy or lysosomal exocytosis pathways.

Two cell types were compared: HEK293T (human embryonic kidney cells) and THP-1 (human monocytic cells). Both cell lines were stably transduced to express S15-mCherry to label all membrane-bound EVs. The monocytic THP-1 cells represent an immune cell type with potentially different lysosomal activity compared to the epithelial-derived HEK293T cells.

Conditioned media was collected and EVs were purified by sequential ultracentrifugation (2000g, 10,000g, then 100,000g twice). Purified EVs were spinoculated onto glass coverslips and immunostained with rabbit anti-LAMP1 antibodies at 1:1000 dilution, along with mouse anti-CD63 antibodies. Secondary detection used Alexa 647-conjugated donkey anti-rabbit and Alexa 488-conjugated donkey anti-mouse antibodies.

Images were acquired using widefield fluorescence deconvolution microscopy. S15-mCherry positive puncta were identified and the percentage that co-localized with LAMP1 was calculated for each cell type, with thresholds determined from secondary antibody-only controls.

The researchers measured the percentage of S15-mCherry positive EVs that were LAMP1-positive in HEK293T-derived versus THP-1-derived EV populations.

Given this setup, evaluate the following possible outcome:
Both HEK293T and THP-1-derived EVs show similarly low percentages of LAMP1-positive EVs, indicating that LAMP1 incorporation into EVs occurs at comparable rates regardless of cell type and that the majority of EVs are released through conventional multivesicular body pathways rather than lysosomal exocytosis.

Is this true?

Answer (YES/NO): NO